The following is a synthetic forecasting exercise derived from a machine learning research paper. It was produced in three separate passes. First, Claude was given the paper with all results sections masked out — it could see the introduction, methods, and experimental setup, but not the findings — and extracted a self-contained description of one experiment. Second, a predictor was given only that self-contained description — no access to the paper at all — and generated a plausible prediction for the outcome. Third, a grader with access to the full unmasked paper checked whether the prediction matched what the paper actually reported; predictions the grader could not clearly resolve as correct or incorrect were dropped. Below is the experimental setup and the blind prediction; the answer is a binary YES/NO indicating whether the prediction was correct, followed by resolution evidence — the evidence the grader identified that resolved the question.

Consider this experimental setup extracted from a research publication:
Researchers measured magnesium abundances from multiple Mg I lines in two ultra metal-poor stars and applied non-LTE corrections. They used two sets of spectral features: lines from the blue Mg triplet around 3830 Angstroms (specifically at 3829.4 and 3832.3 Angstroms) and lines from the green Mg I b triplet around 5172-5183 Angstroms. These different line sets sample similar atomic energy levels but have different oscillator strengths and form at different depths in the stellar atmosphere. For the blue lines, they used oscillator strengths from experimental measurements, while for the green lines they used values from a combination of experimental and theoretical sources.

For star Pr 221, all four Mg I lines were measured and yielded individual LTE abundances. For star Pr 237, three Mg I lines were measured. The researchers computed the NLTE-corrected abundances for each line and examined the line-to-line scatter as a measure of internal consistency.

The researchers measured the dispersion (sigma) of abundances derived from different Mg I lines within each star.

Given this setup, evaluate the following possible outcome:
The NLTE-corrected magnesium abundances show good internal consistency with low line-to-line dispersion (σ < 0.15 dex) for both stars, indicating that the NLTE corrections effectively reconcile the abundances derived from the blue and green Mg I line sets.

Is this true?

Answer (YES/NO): NO